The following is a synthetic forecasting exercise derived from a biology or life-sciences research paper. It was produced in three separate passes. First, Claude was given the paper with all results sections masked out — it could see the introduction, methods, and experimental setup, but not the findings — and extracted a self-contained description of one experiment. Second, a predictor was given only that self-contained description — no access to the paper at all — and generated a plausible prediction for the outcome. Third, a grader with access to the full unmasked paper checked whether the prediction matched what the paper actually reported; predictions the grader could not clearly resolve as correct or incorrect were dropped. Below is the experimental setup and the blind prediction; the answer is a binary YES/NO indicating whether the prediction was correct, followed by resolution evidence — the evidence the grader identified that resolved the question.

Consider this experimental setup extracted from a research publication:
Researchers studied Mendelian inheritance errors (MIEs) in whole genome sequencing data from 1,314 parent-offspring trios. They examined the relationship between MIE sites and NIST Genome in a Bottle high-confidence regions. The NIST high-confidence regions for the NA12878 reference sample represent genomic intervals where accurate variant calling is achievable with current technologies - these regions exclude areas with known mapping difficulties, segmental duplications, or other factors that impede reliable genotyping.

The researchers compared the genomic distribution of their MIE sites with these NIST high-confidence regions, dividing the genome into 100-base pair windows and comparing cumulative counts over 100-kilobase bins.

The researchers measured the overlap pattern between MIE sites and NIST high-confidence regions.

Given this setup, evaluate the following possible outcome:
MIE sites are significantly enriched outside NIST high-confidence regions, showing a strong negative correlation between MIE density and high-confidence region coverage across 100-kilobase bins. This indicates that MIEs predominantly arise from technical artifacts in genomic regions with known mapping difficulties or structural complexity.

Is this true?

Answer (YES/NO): NO